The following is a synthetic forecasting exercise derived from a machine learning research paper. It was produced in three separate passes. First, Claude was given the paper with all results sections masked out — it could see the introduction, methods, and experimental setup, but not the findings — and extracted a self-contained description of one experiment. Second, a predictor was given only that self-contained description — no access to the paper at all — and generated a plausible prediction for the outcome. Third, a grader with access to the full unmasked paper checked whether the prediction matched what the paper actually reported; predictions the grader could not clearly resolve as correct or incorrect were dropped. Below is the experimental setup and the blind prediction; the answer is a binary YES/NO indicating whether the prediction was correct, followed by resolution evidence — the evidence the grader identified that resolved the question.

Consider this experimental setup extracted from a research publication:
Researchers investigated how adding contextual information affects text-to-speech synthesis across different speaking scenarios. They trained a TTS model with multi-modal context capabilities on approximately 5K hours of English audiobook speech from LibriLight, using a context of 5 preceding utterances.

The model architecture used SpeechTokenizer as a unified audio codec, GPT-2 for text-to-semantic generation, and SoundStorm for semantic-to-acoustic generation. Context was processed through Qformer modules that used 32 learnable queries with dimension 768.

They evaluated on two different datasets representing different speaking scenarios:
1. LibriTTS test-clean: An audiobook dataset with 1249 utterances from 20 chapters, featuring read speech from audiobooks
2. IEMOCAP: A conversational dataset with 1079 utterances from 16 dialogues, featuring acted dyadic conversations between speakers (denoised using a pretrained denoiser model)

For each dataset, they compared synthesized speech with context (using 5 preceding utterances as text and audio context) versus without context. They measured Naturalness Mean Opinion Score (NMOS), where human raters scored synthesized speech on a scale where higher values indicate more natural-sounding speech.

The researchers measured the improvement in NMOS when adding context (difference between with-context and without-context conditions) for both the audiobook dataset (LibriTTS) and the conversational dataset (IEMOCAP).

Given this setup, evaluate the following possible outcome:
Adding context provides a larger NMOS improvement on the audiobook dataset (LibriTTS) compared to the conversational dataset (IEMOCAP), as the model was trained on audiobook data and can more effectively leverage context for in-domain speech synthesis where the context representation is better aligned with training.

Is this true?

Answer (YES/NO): NO